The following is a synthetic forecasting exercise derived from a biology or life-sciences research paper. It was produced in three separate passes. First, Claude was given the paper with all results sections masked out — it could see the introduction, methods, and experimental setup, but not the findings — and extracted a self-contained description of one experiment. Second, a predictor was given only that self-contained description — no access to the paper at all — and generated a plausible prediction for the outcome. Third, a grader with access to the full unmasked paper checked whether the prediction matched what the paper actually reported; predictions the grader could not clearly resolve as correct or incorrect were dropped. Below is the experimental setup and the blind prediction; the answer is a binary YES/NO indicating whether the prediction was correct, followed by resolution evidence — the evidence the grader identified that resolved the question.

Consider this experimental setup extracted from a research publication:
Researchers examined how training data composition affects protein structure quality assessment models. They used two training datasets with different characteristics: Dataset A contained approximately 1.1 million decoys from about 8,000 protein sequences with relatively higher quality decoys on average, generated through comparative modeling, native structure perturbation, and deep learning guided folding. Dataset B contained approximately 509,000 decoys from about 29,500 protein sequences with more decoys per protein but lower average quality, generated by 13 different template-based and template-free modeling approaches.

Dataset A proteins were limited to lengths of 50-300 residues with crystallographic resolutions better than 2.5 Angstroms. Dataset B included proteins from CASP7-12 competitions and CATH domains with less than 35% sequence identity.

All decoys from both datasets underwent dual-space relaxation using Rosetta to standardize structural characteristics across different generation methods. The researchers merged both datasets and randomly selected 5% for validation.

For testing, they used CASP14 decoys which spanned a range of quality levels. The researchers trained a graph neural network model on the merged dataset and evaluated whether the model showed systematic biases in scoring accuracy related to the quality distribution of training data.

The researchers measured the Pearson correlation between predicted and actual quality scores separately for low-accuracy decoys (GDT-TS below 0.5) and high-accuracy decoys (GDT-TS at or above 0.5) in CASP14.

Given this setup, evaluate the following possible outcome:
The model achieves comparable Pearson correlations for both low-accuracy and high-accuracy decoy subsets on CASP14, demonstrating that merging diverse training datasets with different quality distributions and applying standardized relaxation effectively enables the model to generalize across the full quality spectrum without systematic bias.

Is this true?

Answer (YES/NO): NO